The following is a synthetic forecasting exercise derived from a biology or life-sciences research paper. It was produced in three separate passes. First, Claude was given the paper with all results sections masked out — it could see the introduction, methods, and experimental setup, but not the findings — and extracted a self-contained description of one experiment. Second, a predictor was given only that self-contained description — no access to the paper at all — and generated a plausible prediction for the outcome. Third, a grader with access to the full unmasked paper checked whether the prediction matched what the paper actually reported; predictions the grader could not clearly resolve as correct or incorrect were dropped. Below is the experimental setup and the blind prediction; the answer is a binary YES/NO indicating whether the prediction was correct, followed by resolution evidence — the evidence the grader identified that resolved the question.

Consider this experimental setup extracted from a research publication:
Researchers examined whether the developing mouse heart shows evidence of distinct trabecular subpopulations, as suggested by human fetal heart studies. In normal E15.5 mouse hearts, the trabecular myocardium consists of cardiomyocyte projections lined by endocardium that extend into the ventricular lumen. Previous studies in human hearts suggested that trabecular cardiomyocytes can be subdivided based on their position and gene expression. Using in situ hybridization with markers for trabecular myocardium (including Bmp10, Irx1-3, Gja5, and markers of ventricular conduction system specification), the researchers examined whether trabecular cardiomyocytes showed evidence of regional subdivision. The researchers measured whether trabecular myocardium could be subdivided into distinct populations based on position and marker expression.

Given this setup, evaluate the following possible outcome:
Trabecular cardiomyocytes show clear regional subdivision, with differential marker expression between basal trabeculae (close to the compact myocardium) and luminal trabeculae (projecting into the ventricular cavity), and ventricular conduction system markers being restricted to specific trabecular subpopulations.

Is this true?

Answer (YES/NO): YES